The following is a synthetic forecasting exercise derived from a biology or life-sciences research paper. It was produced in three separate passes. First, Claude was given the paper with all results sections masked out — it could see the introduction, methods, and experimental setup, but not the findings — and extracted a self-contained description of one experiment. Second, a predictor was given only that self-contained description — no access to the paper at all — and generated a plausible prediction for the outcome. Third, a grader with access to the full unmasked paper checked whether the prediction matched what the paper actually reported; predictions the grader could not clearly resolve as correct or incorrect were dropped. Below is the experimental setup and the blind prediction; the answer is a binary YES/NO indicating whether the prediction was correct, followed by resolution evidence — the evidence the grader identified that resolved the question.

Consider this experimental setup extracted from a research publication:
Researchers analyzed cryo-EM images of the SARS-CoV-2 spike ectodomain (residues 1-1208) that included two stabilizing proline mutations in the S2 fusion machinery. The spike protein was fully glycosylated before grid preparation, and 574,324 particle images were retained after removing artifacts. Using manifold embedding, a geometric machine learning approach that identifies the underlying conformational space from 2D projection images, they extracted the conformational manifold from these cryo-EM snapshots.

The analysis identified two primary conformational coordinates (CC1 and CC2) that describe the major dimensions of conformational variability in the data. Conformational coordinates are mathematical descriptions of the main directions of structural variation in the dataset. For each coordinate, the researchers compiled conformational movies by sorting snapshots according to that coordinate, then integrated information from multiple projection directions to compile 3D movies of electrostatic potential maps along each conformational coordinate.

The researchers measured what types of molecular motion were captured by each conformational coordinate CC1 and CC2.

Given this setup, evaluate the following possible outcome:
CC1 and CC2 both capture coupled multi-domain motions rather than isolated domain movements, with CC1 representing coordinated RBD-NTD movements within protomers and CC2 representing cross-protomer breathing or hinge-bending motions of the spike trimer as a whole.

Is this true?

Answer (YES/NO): NO